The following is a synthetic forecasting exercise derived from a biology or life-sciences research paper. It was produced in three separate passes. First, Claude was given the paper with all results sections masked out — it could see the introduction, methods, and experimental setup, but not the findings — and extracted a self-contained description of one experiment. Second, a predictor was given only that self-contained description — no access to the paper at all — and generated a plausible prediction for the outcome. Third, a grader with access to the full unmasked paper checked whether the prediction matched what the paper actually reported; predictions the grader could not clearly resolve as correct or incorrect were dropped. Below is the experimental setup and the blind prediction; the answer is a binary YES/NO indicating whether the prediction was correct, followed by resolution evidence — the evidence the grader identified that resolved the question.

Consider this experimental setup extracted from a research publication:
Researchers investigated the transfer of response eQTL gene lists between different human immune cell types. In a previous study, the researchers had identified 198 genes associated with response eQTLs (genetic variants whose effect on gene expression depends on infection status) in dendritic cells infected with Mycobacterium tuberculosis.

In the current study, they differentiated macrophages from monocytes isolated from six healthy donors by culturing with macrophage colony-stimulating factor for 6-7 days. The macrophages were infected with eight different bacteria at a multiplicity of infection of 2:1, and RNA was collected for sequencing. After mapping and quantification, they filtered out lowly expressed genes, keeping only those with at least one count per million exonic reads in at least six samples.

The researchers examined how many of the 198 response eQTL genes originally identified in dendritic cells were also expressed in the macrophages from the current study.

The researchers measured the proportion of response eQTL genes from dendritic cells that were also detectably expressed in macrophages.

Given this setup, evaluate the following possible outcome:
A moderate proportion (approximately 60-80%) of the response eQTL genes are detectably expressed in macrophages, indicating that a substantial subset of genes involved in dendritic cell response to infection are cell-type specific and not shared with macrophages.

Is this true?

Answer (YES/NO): NO